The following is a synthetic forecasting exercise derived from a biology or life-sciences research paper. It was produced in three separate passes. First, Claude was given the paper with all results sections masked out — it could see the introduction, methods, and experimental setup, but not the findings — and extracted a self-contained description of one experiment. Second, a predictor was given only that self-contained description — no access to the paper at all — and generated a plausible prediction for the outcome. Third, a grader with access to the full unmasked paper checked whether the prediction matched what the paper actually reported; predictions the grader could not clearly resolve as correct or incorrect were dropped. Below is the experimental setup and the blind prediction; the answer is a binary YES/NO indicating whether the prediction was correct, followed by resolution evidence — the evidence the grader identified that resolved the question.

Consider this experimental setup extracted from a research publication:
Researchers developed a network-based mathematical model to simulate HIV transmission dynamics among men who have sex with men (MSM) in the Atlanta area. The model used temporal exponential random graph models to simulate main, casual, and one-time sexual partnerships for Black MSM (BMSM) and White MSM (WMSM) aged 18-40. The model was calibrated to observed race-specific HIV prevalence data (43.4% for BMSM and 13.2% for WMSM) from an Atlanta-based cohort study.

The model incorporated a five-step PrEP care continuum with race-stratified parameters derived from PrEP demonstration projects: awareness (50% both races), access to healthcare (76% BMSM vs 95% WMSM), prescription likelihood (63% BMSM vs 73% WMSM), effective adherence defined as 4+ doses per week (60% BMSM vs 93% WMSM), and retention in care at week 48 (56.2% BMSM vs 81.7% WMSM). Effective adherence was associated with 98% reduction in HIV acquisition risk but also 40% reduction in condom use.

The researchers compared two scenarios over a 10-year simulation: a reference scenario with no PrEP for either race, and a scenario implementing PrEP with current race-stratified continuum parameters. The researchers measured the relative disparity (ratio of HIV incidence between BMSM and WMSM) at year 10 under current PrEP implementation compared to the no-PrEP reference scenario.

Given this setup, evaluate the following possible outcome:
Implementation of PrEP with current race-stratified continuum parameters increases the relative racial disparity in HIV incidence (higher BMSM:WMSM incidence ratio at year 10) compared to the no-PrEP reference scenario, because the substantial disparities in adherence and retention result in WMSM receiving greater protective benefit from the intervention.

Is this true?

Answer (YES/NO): YES